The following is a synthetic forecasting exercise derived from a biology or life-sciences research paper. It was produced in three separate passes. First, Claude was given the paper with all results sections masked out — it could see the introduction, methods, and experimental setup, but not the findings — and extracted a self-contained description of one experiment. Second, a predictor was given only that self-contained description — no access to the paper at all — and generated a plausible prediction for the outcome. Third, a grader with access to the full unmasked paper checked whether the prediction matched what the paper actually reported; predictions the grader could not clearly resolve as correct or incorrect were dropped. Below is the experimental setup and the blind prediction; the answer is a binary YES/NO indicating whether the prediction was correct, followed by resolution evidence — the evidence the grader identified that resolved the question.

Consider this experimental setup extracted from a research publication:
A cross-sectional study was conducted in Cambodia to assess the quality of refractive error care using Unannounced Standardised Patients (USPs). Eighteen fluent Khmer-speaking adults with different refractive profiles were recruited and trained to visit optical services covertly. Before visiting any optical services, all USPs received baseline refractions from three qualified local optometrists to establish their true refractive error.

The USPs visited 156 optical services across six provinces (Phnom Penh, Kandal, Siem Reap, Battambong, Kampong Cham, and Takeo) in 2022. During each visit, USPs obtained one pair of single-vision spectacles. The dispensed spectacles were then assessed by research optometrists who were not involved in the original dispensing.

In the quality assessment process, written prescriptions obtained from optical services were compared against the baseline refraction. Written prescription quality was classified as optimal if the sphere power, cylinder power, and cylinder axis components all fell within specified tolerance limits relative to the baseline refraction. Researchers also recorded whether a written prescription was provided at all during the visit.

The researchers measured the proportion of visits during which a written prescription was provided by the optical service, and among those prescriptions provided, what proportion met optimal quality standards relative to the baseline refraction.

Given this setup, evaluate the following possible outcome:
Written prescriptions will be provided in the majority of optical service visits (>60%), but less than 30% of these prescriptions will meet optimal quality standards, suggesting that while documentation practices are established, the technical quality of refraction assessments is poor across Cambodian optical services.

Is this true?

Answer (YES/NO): NO